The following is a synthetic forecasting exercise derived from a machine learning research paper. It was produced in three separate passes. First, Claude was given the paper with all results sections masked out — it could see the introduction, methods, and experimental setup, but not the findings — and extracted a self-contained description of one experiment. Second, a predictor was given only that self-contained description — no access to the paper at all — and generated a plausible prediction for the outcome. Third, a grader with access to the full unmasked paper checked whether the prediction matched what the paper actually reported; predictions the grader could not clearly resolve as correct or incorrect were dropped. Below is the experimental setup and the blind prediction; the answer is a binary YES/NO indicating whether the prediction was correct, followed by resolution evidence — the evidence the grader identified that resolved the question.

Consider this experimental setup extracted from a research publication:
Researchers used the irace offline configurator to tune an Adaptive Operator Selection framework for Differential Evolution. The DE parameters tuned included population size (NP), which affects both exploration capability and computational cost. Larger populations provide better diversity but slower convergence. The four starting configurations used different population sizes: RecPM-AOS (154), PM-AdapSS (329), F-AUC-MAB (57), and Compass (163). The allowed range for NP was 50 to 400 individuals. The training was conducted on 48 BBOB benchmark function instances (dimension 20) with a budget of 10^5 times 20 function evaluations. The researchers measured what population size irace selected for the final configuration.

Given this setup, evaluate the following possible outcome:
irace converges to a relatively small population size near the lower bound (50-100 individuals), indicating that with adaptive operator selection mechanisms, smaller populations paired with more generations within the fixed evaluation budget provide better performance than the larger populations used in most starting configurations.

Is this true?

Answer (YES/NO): NO